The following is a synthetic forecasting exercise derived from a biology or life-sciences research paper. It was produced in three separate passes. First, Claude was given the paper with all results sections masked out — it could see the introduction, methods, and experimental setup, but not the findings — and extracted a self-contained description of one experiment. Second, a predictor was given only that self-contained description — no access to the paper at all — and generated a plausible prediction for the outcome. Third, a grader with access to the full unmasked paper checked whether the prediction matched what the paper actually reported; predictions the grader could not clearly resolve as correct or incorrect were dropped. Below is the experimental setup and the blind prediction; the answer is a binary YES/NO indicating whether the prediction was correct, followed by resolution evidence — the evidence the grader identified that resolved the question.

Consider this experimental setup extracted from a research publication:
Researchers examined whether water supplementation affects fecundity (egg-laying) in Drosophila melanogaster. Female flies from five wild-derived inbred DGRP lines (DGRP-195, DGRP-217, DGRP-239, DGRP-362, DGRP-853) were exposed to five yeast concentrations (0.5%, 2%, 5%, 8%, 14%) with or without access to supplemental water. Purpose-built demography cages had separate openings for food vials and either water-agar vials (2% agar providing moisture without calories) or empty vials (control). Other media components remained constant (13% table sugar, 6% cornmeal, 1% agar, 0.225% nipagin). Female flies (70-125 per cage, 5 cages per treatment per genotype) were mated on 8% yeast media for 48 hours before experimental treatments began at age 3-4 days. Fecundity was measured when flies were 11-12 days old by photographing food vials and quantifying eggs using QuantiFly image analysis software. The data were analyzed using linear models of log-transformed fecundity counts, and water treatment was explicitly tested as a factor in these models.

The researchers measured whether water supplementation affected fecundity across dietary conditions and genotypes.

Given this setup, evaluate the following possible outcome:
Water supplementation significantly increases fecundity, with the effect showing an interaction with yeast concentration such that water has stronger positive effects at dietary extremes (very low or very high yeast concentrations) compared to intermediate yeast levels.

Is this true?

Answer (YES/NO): NO